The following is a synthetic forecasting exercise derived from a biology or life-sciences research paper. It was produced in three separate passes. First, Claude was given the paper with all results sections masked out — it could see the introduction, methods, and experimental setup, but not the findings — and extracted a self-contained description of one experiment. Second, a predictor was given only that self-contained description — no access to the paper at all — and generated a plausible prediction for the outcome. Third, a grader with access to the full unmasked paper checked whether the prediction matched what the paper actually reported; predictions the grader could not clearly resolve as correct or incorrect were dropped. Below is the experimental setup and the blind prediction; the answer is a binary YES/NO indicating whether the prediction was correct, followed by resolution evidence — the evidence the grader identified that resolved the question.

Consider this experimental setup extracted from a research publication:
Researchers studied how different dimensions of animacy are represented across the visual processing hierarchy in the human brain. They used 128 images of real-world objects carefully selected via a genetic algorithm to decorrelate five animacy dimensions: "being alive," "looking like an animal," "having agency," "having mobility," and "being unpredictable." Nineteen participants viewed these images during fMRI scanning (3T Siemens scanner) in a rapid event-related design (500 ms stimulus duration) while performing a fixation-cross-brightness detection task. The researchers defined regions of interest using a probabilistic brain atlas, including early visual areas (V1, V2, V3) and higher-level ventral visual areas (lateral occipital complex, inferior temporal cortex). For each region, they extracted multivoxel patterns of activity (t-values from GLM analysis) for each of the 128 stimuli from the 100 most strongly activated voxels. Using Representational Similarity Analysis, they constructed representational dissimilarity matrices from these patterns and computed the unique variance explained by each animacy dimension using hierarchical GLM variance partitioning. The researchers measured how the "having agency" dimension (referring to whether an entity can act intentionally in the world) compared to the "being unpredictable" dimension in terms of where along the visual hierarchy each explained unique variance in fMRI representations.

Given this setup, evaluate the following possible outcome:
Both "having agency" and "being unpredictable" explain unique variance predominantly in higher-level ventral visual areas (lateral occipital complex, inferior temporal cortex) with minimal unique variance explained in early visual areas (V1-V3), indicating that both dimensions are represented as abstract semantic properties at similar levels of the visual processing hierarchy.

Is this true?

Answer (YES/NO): NO